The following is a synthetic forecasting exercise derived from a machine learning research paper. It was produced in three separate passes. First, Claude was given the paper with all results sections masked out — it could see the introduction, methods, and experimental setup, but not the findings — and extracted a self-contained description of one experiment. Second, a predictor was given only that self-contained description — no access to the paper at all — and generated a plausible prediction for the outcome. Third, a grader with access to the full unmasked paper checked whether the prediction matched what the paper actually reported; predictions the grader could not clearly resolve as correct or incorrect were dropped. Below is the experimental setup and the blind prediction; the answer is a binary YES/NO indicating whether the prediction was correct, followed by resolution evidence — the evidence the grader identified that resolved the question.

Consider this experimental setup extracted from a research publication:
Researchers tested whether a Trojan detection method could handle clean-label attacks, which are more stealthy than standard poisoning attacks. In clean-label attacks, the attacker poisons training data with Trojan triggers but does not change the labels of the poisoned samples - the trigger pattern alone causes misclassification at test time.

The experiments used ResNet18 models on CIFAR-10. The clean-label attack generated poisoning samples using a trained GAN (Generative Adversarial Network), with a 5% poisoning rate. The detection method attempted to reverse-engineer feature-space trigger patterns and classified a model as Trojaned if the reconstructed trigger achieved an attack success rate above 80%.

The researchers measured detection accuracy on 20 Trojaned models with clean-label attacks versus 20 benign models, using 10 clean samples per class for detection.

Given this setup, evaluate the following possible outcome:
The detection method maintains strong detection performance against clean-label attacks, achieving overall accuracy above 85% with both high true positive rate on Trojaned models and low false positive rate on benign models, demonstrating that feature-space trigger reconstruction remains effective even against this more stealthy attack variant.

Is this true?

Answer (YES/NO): YES